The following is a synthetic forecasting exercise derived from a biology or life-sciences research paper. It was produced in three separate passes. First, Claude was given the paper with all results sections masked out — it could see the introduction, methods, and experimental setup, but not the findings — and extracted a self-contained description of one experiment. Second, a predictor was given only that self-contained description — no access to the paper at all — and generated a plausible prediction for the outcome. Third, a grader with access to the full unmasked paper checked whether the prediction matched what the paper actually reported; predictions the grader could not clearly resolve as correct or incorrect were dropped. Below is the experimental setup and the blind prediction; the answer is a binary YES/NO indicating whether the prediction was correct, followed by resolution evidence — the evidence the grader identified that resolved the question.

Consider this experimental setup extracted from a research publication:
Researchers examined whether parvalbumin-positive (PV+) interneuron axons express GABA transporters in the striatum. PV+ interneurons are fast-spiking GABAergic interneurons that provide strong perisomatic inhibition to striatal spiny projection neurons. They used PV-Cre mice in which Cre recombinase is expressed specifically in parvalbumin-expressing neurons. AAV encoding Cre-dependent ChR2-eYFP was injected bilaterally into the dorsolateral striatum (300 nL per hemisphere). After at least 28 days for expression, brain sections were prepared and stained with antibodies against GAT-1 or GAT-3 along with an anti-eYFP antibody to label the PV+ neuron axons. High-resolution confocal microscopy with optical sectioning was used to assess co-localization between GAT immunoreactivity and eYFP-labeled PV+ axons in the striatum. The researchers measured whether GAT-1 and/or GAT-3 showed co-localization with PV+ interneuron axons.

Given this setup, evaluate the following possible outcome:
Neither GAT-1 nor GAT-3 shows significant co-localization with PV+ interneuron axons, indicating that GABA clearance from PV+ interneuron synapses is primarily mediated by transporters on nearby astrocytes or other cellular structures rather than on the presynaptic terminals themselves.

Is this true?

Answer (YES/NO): NO